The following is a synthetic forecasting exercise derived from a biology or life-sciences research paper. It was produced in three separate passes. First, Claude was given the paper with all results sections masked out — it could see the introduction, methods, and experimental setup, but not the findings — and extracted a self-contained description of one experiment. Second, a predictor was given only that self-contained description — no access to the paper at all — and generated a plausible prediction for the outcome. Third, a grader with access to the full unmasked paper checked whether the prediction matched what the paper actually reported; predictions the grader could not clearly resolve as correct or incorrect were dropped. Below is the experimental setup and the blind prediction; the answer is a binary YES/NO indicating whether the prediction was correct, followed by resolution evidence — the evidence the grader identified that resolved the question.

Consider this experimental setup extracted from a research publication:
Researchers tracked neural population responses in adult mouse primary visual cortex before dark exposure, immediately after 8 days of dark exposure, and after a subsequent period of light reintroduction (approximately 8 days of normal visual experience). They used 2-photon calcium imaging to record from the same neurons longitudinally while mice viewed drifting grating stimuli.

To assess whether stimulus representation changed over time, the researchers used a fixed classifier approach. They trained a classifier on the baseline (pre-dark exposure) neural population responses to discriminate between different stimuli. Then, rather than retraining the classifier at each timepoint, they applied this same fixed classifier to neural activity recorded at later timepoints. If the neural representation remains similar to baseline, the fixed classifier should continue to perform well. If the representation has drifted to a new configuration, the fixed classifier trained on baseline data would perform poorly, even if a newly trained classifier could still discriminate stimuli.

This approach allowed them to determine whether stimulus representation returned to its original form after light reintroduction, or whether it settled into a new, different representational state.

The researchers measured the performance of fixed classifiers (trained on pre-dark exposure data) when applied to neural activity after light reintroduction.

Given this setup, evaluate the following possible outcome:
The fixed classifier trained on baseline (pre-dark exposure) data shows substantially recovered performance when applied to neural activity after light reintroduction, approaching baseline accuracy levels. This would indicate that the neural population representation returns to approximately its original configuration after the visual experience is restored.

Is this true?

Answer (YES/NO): YES